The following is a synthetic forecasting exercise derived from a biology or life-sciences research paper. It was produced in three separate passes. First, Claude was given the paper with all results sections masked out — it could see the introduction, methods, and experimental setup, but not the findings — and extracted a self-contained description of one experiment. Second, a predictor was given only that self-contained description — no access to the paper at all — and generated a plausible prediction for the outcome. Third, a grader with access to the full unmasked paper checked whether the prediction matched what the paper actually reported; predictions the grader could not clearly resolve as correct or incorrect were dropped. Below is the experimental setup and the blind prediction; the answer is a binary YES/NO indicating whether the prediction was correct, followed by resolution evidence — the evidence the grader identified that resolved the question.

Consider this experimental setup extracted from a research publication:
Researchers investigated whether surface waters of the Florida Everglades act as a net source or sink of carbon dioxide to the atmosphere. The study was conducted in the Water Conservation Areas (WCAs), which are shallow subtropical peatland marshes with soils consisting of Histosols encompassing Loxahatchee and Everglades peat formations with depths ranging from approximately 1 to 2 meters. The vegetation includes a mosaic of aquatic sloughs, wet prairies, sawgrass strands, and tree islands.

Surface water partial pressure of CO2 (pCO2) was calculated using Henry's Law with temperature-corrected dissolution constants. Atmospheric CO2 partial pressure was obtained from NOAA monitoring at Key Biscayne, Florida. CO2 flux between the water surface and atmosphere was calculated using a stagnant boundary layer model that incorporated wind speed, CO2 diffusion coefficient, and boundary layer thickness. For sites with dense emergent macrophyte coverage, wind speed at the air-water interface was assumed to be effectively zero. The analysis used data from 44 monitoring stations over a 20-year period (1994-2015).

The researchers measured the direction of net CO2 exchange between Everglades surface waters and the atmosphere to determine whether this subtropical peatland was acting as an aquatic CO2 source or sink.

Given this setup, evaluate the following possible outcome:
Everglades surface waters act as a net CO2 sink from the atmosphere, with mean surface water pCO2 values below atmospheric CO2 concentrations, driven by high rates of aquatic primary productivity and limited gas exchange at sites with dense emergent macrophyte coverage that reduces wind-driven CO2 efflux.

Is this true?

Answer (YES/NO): NO